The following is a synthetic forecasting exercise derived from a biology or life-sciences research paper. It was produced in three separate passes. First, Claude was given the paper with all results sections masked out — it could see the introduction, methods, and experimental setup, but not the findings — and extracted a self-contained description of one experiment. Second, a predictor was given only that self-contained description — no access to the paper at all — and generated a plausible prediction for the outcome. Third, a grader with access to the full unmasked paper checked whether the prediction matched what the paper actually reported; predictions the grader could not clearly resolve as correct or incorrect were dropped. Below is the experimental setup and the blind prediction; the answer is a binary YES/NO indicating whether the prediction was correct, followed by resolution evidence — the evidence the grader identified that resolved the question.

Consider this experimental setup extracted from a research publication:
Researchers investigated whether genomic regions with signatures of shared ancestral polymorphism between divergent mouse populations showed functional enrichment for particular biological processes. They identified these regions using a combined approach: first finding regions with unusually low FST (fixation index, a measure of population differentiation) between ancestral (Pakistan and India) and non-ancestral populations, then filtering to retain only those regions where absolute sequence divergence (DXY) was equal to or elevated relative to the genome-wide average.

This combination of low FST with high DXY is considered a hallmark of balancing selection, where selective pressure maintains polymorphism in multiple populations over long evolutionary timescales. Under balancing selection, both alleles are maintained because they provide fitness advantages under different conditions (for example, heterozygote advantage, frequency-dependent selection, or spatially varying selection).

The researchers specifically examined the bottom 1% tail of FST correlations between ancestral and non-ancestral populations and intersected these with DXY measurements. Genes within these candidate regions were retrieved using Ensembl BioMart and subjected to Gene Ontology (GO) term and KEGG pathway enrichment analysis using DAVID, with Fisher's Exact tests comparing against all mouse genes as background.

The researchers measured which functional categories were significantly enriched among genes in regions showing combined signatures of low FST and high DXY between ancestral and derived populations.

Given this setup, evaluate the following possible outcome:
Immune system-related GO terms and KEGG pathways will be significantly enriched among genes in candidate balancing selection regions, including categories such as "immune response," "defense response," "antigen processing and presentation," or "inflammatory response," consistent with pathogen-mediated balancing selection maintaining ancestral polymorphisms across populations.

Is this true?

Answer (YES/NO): YES